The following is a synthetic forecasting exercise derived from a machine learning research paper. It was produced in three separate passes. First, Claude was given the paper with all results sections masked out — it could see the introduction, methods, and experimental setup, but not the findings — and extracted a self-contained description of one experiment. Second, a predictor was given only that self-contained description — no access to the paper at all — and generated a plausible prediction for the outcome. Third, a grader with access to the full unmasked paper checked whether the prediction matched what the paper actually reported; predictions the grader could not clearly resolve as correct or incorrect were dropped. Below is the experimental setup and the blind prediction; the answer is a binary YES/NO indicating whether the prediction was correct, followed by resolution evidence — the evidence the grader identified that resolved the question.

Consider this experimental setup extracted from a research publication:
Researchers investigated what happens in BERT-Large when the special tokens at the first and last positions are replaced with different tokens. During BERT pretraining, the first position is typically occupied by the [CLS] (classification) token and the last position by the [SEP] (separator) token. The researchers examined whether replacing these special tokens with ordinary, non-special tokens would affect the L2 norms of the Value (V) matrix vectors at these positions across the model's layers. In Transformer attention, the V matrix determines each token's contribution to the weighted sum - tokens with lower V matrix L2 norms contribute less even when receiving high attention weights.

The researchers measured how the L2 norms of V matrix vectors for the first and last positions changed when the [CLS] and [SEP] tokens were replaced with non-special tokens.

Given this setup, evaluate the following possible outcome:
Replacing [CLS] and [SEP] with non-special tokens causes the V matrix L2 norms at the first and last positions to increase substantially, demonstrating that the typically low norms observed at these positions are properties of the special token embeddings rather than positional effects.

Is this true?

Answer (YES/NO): NO